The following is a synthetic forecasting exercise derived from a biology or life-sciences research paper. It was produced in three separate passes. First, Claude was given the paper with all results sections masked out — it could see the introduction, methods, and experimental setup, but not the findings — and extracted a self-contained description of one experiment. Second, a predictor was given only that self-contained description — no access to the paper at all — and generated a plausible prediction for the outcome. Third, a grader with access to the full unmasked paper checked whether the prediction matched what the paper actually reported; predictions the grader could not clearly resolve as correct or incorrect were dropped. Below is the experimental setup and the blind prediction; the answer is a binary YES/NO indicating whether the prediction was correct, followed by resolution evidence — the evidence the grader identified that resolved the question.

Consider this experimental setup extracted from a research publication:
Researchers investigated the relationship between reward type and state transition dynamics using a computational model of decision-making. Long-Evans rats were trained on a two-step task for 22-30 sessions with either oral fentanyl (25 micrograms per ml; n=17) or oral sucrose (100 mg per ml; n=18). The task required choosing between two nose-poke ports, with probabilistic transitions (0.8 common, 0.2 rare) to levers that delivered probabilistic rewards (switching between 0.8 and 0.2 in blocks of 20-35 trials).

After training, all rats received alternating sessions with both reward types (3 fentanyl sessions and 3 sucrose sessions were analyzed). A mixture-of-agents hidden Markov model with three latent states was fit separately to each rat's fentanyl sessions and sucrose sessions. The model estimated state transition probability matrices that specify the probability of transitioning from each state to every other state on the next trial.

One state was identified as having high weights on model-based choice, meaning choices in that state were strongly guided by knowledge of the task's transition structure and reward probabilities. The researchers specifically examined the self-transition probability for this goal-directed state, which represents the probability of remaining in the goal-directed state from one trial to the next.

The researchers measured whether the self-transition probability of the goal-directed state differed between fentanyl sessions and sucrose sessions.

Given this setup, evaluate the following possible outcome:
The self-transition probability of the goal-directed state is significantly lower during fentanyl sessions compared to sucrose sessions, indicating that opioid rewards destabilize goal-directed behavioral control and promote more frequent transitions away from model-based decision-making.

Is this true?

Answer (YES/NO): YES